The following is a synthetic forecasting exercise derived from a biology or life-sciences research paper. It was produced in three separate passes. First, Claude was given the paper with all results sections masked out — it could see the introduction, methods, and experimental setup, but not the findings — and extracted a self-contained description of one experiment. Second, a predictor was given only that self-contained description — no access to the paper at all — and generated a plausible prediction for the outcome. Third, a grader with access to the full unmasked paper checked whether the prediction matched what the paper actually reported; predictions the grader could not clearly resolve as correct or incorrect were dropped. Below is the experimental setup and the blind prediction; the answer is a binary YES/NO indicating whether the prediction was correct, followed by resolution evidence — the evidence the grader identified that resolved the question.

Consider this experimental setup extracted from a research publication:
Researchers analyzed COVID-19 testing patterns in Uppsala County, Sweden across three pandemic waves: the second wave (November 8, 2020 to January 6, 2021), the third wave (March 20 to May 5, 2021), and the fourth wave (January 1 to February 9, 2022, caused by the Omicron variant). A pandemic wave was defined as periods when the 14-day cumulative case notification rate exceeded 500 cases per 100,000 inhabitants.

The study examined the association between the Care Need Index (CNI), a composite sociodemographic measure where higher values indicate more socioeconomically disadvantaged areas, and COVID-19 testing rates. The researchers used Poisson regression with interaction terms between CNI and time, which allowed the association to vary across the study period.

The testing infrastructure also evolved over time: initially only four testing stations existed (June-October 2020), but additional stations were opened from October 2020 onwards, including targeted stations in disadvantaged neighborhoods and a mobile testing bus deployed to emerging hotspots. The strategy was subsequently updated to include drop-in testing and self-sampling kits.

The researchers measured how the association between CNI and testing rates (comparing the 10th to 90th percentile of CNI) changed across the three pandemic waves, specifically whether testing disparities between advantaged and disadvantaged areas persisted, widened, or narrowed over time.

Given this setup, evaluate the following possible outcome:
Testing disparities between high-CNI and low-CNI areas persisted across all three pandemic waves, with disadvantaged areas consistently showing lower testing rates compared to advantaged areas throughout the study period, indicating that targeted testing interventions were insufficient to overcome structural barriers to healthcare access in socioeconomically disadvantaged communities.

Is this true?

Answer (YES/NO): NO